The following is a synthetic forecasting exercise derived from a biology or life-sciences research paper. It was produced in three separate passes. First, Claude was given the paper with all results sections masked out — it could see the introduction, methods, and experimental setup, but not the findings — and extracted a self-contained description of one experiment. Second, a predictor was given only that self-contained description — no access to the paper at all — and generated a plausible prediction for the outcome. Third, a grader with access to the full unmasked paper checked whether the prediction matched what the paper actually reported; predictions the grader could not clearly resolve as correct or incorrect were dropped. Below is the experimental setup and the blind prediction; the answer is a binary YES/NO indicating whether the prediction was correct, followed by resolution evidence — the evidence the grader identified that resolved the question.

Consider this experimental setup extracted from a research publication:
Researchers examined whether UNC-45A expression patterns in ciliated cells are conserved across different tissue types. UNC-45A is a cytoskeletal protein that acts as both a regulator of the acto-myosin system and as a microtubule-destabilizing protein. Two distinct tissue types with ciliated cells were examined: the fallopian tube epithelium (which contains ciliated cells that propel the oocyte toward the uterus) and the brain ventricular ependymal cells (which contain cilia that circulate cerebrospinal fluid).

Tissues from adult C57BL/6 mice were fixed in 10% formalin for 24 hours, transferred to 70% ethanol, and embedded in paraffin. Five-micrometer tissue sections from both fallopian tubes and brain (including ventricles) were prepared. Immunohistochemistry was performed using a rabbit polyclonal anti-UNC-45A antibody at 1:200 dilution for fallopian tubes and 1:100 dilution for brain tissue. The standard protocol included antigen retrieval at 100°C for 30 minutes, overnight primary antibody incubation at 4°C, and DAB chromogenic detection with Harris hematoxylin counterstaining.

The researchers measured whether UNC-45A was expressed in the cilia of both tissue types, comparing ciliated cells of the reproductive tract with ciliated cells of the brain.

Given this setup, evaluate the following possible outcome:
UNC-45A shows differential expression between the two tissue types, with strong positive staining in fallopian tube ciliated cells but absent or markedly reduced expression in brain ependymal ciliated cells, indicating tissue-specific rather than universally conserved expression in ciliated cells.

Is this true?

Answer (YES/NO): NO